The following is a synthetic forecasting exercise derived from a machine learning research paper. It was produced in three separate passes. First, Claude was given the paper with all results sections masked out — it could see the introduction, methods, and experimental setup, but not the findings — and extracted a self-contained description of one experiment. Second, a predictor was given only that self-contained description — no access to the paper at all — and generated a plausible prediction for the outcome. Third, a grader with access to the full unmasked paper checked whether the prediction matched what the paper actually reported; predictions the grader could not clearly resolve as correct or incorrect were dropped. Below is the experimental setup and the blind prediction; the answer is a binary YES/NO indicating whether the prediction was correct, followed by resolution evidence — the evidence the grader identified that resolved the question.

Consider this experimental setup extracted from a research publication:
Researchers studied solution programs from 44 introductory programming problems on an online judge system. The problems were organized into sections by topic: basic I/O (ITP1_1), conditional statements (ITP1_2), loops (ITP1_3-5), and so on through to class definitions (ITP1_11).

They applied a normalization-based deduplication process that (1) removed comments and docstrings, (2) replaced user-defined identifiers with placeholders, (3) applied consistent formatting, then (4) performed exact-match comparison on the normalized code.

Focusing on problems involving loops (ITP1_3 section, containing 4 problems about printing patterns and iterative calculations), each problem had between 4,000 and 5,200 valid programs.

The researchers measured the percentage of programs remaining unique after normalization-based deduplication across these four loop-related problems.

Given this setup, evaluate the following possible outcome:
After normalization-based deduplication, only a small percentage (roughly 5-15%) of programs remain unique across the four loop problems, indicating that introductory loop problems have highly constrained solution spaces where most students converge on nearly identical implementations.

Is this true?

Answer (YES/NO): NO